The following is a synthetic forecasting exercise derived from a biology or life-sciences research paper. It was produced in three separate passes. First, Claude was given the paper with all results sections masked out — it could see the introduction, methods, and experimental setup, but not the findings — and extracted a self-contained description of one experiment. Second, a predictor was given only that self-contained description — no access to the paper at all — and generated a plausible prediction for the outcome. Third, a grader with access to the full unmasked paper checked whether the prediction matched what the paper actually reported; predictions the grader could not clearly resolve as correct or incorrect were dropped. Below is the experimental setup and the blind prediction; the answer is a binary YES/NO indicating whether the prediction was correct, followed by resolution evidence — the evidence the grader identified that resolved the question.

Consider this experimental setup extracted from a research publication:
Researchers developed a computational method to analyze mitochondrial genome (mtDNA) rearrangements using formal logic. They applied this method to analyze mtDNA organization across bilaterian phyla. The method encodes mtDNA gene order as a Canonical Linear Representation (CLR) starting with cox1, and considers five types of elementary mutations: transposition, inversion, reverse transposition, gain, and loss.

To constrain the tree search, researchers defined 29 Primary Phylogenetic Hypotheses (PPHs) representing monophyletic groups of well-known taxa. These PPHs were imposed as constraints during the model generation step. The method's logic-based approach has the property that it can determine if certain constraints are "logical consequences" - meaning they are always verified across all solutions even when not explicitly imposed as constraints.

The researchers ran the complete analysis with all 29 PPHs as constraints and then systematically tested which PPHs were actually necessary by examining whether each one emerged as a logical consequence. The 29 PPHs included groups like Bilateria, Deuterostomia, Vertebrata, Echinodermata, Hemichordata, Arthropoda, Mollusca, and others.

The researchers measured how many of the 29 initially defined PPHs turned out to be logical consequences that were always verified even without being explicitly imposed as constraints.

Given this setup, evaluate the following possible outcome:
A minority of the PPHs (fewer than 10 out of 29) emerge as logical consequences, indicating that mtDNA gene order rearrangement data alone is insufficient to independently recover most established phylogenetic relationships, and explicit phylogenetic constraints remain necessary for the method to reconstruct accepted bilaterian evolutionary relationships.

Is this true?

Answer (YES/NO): YES